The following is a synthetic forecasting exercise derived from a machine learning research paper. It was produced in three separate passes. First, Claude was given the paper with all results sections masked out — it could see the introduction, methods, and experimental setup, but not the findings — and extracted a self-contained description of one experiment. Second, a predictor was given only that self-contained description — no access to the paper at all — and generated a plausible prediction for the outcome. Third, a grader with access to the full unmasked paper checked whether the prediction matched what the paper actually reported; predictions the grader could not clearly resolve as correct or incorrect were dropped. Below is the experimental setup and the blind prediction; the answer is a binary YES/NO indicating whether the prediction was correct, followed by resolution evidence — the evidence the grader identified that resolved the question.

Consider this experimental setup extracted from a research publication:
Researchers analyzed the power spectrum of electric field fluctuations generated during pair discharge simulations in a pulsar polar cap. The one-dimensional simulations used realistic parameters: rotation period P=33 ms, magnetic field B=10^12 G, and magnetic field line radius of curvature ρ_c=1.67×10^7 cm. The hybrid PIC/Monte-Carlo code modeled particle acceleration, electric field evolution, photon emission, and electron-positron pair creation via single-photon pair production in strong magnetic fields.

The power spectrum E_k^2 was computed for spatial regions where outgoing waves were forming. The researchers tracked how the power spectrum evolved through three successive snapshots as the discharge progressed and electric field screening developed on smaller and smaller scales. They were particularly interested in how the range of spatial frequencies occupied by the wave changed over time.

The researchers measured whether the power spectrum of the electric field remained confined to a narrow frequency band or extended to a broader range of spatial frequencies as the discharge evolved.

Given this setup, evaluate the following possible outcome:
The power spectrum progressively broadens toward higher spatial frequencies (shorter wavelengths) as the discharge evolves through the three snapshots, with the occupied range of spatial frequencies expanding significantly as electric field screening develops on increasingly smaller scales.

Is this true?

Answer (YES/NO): YES